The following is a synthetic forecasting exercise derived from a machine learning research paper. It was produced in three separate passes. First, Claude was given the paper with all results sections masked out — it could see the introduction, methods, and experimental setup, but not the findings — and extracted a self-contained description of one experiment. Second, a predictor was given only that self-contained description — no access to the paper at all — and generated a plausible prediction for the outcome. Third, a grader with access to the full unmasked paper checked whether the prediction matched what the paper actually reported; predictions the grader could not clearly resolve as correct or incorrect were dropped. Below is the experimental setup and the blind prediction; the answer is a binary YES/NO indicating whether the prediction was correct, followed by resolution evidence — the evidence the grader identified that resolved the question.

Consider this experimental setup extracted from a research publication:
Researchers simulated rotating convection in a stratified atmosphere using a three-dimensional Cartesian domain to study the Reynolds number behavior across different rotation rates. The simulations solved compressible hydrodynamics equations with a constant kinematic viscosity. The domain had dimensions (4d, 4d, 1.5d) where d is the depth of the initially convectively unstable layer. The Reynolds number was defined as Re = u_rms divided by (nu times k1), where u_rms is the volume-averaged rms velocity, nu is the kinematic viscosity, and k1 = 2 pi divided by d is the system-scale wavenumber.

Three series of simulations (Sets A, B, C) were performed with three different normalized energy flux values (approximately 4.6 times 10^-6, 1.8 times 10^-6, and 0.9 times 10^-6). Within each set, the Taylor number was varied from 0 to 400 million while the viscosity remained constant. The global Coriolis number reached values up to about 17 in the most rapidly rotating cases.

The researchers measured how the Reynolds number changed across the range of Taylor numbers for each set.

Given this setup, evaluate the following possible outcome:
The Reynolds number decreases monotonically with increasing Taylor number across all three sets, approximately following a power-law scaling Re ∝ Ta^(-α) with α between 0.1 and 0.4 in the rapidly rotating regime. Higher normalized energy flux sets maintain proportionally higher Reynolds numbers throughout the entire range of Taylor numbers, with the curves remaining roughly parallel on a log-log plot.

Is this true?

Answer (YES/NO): NO